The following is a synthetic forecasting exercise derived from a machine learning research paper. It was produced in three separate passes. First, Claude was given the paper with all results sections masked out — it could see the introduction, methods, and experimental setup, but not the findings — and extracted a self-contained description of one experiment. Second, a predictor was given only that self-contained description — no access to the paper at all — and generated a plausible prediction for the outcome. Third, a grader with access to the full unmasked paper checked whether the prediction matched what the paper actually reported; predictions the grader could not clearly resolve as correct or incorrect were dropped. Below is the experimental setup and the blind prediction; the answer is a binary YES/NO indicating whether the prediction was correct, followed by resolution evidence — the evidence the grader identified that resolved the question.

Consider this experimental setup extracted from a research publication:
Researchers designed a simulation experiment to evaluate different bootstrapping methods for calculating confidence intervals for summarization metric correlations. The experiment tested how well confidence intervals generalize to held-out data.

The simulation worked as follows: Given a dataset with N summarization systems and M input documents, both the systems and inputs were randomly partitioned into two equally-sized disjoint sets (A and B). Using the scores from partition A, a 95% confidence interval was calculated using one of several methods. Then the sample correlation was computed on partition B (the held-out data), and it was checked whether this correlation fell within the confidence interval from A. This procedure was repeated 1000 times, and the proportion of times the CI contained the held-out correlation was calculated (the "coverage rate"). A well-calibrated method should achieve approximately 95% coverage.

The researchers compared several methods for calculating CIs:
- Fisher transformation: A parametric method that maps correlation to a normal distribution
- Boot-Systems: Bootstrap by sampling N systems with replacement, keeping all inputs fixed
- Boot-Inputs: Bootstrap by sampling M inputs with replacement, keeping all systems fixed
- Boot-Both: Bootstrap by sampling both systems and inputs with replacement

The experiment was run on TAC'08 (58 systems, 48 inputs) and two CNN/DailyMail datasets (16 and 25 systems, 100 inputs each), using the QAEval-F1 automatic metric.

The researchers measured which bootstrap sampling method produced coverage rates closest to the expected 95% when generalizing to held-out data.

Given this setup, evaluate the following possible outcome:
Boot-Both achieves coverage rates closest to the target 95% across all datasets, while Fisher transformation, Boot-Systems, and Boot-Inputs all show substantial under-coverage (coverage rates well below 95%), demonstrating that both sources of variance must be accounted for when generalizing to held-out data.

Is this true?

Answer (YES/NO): NO